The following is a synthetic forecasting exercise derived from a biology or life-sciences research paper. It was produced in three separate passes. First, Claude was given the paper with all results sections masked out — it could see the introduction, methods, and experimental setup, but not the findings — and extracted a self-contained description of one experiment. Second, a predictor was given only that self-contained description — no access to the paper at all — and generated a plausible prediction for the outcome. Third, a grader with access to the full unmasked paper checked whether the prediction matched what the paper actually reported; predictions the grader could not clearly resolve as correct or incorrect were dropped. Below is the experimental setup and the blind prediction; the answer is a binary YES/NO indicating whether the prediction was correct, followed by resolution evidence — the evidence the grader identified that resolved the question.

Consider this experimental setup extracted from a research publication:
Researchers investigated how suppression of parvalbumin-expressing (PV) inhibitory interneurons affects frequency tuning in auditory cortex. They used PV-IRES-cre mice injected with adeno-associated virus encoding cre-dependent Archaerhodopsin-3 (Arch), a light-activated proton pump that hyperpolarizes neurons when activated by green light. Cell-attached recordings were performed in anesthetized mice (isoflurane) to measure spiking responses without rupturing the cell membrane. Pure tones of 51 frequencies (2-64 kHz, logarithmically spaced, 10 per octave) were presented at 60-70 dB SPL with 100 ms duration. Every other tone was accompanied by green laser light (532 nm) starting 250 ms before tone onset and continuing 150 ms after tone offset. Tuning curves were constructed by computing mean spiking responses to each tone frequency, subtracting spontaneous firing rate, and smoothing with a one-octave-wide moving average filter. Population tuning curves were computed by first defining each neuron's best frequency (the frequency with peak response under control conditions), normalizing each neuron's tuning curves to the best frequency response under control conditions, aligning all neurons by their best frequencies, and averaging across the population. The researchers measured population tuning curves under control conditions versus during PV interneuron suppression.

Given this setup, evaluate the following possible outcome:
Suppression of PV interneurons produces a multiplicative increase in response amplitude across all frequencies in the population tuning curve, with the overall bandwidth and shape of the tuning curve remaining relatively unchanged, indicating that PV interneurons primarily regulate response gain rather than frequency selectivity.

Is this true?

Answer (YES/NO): NO